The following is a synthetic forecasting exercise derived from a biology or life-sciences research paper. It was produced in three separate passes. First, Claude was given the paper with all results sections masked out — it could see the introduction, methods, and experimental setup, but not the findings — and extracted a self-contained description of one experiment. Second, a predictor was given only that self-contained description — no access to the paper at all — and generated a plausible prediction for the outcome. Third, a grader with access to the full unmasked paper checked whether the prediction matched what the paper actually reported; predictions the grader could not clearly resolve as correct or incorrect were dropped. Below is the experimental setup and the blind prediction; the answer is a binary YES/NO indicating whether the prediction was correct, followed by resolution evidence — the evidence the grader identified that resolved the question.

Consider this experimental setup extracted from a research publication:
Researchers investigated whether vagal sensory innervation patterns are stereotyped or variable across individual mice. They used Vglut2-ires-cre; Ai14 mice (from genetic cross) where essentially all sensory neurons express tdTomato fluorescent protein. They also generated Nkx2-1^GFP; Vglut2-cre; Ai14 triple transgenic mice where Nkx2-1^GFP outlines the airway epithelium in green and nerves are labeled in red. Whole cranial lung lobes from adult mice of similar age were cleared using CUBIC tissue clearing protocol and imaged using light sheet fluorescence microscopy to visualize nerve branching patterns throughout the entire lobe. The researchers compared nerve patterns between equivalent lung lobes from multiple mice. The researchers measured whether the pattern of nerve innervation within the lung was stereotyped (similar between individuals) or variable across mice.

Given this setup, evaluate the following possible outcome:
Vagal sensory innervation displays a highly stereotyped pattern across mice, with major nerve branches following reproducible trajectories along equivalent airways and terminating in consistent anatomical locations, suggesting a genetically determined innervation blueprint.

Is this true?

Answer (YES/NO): NO